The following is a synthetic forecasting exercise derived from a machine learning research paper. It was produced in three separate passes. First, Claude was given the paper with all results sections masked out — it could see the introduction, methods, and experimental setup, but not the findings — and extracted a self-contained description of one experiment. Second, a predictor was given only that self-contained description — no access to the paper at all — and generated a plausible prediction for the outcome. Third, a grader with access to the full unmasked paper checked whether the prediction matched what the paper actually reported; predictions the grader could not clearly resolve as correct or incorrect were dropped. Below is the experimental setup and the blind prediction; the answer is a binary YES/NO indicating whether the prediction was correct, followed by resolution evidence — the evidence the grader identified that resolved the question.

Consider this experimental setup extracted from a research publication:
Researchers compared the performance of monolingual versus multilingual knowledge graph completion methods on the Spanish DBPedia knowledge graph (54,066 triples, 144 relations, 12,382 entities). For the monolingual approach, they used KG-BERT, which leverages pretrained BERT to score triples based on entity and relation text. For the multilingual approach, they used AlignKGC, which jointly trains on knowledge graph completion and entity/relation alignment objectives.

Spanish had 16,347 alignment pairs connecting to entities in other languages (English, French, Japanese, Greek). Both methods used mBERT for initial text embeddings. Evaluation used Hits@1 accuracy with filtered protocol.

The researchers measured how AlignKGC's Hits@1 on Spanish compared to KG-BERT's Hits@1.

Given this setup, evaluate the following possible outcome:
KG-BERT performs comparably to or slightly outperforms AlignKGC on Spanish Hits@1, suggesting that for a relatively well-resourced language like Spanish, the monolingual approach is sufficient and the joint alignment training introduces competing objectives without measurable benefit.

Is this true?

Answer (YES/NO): NO